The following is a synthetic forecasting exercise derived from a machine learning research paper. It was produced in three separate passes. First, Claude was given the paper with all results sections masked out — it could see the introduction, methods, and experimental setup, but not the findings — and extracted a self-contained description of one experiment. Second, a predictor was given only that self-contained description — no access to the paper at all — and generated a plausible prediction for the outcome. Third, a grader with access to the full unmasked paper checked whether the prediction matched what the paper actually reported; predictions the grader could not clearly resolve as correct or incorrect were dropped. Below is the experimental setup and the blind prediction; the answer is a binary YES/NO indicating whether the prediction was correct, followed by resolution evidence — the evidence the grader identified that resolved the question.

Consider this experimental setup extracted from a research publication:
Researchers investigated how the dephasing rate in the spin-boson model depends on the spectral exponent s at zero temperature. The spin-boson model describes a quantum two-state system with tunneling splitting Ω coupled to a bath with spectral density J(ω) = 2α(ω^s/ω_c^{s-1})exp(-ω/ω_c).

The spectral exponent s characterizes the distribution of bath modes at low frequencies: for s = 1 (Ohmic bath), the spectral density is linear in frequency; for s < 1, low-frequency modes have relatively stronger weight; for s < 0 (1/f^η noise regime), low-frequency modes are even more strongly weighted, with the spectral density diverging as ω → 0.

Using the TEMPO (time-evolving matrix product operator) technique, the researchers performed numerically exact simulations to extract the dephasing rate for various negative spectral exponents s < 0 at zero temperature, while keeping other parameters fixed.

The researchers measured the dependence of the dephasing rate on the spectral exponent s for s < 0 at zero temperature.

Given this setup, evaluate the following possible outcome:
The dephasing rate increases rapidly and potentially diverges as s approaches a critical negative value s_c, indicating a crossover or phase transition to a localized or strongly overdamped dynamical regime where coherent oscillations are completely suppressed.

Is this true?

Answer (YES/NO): NO